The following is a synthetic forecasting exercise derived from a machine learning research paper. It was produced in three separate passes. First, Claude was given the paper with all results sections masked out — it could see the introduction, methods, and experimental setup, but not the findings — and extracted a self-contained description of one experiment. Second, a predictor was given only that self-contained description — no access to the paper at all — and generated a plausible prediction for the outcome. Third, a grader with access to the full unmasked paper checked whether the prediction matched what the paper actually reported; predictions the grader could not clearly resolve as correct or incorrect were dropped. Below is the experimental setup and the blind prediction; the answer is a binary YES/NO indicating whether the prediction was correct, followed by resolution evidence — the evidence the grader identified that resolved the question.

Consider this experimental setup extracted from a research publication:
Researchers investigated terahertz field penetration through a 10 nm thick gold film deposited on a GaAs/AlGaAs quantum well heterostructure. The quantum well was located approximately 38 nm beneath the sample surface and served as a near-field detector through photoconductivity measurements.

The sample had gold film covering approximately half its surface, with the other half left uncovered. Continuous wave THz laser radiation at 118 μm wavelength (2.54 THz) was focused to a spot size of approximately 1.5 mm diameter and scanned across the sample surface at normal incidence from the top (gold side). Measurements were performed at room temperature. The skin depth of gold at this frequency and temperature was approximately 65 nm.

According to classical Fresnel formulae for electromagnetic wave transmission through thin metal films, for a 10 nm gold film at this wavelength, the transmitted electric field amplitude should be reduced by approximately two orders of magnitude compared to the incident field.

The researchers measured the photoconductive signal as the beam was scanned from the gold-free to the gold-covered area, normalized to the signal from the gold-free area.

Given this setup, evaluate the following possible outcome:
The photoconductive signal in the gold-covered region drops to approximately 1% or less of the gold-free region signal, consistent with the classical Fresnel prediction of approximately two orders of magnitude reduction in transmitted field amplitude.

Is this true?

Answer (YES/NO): NO